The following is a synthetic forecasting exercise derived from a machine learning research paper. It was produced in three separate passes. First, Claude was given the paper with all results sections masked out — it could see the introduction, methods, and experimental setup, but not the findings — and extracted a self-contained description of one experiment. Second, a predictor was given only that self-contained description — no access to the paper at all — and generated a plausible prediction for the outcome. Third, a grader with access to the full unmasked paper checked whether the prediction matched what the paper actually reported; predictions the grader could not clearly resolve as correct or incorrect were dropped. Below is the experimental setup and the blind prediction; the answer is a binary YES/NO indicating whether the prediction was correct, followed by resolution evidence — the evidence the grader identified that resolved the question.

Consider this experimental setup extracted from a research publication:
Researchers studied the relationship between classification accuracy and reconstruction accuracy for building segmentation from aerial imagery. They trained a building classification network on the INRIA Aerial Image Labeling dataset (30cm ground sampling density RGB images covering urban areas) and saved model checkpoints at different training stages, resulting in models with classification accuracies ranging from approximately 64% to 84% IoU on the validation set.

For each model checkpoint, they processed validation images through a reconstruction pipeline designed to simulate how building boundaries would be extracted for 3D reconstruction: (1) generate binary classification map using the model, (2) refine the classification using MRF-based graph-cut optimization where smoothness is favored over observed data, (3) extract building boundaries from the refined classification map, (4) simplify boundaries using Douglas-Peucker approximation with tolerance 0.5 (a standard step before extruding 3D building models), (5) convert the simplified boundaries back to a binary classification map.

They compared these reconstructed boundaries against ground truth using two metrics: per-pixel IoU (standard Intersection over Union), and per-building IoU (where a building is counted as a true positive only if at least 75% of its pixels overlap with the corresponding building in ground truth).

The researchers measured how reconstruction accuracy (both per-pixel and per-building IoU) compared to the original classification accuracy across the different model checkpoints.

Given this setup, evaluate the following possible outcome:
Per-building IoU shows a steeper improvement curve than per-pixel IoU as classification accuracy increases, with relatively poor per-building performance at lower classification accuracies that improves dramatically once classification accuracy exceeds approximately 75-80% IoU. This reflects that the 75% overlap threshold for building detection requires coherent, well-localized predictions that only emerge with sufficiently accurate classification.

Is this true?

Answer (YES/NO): NO